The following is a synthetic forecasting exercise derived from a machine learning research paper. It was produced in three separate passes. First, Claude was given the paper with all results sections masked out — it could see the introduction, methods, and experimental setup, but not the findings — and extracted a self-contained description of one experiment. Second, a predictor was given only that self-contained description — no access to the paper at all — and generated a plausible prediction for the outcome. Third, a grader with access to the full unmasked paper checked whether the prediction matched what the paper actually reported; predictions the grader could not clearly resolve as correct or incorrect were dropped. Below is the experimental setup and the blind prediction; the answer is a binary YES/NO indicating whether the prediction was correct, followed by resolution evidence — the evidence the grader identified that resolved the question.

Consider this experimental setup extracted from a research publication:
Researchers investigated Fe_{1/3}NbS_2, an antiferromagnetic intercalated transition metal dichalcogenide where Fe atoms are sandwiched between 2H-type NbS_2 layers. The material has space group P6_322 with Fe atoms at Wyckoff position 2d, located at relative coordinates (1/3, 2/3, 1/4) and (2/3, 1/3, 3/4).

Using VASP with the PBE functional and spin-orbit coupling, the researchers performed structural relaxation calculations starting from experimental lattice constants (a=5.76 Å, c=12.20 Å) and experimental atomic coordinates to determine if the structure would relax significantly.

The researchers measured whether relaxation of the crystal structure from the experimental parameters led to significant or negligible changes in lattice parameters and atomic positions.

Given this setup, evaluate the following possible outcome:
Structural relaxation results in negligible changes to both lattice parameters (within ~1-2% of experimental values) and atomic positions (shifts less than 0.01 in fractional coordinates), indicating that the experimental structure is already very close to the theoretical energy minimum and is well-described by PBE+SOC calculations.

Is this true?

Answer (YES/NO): YES